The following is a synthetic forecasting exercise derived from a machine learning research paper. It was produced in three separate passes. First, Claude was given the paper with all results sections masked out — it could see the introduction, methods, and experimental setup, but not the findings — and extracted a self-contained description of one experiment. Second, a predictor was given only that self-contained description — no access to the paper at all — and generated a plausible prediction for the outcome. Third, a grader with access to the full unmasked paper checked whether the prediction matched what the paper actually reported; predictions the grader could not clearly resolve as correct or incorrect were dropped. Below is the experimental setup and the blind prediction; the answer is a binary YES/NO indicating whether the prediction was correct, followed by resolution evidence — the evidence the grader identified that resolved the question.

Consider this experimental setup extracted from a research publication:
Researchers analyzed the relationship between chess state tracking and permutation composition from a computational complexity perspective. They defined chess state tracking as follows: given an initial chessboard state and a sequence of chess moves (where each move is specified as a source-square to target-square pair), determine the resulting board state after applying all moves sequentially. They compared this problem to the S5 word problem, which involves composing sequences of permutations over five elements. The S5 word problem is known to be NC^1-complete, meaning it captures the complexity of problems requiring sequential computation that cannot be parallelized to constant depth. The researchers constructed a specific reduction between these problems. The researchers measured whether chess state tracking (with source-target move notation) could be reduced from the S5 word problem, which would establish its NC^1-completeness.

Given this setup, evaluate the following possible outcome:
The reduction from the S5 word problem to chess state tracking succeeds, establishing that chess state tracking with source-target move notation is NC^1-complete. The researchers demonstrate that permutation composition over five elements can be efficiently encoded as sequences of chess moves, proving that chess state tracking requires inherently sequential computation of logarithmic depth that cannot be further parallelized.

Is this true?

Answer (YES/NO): YES